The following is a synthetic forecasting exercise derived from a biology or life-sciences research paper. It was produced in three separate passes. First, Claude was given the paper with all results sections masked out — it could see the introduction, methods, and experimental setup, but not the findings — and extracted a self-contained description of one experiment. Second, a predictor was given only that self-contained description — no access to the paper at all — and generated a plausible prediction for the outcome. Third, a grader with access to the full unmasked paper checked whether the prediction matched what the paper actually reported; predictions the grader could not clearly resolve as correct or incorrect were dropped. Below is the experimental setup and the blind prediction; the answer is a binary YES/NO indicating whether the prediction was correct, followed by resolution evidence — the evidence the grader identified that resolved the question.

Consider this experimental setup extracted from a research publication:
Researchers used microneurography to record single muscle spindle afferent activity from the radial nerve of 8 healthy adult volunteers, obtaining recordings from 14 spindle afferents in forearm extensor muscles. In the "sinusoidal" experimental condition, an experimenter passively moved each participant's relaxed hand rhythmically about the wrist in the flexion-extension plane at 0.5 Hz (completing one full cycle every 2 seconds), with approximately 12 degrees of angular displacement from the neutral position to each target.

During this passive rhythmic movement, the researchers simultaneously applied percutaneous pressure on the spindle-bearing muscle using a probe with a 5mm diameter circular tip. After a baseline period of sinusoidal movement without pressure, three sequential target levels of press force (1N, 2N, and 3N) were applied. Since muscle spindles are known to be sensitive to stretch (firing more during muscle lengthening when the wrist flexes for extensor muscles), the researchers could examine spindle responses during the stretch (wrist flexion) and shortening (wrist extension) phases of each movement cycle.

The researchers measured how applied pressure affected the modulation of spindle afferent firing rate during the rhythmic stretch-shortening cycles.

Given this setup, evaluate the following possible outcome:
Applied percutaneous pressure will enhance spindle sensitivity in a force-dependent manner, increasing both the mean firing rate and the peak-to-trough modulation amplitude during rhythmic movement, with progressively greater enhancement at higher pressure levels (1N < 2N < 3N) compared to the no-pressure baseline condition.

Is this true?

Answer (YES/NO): NO